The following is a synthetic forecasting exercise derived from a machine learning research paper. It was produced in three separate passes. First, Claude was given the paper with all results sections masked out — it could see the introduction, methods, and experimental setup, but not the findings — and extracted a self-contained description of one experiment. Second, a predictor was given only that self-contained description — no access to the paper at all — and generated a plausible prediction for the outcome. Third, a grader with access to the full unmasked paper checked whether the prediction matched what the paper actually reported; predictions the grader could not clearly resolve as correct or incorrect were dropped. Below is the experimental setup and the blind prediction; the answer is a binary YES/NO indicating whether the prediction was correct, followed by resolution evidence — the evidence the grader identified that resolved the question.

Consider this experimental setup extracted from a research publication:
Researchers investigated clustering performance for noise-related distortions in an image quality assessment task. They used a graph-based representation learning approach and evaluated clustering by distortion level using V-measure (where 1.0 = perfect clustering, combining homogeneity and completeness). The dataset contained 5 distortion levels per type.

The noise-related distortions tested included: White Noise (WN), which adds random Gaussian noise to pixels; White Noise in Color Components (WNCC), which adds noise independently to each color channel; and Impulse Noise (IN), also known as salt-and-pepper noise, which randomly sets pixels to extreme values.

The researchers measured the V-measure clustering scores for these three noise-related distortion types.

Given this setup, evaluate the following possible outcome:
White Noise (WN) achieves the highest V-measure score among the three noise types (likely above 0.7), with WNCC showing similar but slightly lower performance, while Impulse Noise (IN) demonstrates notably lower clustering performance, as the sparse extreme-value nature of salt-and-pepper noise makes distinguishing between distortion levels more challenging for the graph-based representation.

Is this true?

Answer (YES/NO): NO